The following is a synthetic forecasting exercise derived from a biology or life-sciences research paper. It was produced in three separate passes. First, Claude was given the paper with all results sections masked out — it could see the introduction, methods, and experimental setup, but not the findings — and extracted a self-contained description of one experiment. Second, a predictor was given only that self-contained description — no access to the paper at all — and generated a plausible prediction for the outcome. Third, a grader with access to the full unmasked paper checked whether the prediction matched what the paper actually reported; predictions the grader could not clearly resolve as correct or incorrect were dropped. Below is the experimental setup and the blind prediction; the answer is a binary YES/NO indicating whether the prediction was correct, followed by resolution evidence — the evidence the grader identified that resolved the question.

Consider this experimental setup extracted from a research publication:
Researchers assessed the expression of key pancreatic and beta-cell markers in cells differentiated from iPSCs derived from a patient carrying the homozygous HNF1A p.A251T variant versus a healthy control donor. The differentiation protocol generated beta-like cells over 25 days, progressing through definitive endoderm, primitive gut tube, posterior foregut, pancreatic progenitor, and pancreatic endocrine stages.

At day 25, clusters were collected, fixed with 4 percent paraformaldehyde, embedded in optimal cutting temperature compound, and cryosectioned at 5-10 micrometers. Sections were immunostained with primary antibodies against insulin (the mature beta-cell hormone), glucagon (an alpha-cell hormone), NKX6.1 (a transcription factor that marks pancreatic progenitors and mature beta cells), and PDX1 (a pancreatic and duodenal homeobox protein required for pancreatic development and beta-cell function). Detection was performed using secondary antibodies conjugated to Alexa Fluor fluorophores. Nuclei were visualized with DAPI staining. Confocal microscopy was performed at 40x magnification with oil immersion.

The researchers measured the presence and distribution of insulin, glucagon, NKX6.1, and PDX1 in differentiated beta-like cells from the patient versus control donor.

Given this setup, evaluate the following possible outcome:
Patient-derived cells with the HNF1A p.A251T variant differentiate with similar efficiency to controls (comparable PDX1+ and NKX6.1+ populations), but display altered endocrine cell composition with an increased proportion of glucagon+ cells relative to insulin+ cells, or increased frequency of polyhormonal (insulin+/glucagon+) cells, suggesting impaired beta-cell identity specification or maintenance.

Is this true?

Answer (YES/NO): YES